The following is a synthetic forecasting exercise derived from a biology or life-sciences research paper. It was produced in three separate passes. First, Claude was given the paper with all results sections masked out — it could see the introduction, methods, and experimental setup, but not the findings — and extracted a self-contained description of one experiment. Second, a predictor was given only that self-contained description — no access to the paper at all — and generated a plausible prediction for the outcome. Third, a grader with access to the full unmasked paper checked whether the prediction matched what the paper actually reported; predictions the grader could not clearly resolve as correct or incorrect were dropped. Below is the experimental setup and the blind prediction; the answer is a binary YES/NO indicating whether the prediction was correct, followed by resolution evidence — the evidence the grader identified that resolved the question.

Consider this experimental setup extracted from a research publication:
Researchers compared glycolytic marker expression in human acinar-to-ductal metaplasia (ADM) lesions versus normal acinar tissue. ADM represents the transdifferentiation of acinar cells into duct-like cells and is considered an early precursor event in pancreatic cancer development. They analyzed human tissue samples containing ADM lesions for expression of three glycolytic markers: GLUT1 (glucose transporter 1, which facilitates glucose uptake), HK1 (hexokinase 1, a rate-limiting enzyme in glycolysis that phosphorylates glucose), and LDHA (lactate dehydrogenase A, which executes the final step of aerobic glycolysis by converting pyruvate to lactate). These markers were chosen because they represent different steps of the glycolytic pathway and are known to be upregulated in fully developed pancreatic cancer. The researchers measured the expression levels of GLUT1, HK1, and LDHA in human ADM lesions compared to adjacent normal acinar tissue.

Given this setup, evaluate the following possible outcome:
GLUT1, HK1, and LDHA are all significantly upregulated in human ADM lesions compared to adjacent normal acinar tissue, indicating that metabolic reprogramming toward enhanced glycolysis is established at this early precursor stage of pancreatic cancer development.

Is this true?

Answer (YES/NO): YES